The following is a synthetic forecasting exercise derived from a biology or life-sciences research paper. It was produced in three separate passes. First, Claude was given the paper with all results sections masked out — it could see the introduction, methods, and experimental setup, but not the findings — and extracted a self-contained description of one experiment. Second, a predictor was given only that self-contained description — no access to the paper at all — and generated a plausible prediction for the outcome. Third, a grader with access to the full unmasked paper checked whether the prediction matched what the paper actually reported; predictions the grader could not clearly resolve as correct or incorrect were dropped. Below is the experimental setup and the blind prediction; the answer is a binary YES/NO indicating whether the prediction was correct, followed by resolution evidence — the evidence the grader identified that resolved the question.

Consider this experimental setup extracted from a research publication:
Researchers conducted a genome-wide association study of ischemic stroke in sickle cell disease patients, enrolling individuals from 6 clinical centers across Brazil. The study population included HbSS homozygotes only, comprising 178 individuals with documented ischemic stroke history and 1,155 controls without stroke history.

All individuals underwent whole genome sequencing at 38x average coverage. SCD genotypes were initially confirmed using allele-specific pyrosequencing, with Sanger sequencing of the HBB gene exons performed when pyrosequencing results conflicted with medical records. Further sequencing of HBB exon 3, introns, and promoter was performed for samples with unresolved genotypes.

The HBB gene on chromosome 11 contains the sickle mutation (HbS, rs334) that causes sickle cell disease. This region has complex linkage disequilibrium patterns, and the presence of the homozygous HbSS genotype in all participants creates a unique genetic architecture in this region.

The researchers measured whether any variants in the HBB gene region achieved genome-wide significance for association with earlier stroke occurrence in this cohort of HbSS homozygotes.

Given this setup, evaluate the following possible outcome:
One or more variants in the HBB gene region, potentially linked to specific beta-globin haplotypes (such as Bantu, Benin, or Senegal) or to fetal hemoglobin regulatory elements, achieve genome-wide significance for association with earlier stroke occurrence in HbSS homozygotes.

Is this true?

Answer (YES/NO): NO